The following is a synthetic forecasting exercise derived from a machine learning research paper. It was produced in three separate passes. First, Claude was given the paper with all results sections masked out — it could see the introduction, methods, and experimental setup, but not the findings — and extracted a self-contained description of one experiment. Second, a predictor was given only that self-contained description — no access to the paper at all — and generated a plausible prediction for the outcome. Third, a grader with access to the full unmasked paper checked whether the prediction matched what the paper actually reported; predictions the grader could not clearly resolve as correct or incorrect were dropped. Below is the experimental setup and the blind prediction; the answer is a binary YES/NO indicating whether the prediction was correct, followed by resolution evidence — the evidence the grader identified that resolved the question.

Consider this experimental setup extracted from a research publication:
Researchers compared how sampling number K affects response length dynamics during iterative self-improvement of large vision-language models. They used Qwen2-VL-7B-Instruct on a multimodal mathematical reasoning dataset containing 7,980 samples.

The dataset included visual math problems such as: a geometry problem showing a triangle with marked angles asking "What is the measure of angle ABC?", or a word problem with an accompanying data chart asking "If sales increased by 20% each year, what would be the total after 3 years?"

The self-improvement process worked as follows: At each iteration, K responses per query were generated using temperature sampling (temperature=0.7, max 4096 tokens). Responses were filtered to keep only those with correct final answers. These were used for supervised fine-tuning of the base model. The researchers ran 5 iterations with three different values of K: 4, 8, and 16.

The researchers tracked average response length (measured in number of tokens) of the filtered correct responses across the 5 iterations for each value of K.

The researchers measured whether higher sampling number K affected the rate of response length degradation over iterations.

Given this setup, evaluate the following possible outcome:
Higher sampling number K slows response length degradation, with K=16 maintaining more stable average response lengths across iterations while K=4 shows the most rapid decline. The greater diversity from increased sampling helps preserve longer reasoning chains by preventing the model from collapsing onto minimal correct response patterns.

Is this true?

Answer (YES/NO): YES